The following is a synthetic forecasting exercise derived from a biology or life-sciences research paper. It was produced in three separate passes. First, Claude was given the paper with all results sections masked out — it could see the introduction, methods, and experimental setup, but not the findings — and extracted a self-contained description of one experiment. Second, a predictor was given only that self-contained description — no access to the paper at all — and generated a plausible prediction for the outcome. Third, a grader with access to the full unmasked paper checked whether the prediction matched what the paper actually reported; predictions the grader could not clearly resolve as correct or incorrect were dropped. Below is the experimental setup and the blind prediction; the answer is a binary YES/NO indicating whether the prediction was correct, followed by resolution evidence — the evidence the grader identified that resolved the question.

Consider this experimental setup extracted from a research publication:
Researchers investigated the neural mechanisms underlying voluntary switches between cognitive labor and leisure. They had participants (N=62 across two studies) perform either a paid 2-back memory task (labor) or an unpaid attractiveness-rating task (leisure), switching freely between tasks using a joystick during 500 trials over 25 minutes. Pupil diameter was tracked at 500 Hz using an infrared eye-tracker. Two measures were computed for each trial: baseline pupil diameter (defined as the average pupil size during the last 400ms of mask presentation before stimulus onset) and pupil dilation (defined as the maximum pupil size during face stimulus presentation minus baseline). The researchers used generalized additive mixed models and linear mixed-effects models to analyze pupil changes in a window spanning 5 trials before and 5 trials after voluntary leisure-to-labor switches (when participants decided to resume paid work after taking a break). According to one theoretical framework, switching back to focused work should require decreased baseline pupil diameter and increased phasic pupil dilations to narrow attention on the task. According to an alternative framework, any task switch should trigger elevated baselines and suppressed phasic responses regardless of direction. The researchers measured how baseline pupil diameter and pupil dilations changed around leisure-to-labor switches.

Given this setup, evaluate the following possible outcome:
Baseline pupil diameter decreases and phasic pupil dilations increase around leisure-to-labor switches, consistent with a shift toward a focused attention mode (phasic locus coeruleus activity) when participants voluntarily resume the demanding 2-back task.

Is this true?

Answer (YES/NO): NO